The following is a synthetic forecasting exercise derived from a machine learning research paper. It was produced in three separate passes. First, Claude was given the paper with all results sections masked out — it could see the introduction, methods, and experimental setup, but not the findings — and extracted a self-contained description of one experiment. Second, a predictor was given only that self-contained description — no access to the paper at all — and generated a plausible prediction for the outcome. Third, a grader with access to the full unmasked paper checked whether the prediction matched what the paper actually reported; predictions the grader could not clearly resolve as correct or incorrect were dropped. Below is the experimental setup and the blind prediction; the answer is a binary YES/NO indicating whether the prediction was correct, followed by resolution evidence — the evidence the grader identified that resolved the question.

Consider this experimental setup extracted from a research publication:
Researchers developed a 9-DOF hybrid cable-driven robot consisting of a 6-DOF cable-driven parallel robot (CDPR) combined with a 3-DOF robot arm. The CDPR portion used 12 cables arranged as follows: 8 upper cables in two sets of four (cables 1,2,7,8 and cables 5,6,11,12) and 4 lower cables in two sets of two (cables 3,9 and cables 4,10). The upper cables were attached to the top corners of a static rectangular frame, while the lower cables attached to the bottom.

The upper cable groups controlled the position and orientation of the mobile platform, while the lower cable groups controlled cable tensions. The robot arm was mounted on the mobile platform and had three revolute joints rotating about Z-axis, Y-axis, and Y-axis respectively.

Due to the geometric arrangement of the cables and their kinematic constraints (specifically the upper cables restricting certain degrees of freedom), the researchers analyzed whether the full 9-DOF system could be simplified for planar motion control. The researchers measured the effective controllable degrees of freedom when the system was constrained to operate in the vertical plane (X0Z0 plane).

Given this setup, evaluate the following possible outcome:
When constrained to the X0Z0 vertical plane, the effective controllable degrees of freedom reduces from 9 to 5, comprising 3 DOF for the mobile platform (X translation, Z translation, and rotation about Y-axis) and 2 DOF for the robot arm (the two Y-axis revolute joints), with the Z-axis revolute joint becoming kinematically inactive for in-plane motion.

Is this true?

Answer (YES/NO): YES